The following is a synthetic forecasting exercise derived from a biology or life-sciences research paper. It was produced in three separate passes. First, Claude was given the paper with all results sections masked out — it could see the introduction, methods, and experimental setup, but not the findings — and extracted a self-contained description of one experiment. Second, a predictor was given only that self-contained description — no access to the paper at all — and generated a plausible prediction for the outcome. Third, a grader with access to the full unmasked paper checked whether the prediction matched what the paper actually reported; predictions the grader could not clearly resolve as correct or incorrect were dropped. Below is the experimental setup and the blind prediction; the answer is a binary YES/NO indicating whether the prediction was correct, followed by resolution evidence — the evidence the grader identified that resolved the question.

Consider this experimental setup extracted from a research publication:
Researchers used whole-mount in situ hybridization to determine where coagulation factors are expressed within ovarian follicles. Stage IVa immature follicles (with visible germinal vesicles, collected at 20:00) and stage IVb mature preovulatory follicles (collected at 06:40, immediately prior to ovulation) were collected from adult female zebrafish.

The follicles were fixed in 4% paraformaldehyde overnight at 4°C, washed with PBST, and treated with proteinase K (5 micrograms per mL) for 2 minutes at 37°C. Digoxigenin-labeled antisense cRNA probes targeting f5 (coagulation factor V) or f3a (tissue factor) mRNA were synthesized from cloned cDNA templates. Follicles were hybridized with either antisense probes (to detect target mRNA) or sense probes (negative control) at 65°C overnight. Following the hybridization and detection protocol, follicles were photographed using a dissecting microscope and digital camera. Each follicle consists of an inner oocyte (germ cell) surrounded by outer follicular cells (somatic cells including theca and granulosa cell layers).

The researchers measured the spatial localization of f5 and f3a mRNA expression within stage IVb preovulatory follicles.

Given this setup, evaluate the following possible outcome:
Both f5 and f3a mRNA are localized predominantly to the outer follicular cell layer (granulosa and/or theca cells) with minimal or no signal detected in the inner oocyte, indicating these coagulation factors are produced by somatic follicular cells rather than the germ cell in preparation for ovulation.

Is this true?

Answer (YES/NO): YES